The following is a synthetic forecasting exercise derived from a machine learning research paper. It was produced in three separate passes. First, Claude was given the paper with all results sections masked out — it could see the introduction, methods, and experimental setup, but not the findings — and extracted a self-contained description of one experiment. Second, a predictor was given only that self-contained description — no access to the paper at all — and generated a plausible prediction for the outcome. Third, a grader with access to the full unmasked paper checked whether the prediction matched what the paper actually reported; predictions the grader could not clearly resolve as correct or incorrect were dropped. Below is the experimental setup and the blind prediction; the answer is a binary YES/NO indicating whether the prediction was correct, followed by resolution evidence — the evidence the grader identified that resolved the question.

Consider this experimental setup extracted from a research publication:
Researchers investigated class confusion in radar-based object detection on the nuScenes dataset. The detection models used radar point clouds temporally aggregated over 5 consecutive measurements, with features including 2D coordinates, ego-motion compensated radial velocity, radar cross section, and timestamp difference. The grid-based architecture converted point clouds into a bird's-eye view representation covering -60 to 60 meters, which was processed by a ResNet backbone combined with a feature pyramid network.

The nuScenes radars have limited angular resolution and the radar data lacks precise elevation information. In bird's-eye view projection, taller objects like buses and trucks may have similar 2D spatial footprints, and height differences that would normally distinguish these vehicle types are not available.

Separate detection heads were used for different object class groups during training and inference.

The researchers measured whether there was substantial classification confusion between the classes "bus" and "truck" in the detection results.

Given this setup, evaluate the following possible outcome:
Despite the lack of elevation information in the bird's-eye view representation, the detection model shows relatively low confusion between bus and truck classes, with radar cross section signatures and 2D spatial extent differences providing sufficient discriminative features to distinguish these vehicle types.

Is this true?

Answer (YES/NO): NO